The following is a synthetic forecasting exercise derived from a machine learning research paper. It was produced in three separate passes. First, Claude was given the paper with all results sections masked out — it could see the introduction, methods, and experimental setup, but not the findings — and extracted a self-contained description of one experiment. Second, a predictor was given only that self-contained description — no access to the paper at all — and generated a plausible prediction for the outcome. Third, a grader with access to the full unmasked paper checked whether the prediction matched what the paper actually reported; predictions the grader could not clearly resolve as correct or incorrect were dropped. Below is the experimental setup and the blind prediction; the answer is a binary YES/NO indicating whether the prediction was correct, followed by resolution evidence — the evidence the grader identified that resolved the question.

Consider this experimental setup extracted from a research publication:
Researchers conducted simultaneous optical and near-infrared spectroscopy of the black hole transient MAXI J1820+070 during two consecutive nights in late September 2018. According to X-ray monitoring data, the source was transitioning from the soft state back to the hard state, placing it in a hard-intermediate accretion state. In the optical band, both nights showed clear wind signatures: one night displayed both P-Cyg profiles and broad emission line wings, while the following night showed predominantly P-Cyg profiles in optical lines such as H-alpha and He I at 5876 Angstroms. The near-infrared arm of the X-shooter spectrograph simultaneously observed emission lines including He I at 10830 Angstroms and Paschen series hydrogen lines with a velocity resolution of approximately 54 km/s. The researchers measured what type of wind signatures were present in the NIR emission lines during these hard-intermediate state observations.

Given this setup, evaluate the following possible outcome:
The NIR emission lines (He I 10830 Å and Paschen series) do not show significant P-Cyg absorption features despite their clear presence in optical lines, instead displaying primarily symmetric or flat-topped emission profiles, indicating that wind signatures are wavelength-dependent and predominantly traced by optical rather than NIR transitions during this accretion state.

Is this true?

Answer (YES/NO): NO